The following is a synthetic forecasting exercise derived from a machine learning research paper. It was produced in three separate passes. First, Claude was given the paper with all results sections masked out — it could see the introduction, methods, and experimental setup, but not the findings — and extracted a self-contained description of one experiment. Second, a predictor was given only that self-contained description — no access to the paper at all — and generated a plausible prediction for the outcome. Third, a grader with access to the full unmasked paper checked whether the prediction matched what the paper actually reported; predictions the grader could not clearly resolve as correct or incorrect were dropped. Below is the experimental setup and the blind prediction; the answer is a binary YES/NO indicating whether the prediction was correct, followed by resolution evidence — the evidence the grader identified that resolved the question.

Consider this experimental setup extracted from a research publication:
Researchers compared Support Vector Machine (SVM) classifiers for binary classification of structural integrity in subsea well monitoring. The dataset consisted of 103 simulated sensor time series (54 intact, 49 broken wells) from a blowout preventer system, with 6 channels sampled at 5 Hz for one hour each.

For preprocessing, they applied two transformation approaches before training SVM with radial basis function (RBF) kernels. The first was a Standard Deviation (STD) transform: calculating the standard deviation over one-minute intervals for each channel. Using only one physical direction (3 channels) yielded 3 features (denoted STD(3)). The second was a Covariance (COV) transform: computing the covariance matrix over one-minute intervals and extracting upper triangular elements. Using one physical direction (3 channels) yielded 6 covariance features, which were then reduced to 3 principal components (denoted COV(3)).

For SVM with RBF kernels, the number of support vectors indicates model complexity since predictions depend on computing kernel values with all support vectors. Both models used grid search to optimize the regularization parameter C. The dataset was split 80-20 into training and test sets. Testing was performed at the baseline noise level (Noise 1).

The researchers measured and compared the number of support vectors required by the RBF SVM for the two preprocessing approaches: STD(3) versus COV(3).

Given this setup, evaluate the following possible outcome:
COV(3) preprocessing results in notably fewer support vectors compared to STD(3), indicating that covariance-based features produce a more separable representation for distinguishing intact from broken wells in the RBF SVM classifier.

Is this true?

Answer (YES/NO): YES